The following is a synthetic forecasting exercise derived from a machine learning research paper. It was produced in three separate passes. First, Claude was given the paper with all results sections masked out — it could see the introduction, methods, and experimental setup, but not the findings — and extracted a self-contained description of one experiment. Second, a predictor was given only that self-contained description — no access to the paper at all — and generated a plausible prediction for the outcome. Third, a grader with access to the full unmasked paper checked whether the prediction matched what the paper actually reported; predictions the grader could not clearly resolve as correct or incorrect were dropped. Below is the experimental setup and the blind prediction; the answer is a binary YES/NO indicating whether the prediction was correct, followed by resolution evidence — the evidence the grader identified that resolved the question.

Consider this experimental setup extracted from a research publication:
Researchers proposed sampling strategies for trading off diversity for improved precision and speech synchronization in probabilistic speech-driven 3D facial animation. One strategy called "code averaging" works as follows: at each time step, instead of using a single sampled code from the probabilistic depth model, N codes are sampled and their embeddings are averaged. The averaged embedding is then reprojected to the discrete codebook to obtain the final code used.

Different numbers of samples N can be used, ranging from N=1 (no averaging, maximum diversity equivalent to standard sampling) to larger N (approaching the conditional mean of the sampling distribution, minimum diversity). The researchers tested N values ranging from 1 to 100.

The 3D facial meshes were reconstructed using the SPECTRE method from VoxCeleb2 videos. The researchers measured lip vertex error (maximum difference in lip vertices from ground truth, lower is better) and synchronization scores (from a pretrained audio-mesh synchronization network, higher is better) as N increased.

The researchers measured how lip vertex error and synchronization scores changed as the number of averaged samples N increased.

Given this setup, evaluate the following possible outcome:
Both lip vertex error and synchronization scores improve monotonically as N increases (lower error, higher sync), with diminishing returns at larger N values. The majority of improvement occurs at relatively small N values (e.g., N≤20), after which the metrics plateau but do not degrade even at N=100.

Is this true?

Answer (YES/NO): NO